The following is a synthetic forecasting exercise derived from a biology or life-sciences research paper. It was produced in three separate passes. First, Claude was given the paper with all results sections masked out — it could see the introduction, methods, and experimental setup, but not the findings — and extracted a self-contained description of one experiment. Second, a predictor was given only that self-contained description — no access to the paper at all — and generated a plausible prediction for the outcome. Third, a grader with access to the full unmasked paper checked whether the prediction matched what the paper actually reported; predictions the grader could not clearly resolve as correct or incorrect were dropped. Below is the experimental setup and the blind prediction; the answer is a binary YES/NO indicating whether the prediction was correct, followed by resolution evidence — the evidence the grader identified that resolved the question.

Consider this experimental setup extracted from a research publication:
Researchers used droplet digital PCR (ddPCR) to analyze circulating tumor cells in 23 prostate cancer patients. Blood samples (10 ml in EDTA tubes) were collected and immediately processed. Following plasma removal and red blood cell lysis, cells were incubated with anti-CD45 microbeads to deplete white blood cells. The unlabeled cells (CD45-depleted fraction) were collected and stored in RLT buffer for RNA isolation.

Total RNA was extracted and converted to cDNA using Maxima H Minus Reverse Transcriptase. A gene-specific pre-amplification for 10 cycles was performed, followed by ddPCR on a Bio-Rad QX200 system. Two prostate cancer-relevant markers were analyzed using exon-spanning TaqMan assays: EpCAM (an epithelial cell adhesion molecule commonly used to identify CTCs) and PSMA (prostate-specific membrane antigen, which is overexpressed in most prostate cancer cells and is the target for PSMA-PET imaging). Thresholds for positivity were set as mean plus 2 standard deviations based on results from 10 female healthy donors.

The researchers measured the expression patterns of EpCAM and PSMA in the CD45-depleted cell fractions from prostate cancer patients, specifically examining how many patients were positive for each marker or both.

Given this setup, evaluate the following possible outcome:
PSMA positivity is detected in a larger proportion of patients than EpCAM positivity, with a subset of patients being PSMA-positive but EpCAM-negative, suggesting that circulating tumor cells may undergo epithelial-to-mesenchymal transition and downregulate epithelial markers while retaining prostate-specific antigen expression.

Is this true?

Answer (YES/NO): NO